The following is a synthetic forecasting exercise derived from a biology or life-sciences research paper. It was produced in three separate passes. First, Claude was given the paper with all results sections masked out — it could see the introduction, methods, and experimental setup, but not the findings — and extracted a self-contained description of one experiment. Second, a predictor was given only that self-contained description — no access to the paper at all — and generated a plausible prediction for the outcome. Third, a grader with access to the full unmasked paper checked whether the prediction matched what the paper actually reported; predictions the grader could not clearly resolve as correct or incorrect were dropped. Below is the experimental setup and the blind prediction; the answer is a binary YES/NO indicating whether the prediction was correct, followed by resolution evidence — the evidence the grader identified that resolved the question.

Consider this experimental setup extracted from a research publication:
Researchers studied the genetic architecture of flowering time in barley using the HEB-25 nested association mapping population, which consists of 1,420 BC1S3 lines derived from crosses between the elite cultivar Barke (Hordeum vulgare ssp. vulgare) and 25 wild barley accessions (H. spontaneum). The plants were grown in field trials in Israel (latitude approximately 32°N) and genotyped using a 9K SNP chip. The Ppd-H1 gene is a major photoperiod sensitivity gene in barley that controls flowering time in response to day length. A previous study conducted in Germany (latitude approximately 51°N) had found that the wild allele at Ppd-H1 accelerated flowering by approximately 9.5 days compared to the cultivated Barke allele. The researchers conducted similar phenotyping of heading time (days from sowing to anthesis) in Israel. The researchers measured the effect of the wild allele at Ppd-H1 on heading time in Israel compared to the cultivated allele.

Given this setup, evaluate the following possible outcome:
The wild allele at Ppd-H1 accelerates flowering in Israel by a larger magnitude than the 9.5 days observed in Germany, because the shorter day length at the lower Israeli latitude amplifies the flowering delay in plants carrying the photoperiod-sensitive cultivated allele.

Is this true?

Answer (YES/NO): NO